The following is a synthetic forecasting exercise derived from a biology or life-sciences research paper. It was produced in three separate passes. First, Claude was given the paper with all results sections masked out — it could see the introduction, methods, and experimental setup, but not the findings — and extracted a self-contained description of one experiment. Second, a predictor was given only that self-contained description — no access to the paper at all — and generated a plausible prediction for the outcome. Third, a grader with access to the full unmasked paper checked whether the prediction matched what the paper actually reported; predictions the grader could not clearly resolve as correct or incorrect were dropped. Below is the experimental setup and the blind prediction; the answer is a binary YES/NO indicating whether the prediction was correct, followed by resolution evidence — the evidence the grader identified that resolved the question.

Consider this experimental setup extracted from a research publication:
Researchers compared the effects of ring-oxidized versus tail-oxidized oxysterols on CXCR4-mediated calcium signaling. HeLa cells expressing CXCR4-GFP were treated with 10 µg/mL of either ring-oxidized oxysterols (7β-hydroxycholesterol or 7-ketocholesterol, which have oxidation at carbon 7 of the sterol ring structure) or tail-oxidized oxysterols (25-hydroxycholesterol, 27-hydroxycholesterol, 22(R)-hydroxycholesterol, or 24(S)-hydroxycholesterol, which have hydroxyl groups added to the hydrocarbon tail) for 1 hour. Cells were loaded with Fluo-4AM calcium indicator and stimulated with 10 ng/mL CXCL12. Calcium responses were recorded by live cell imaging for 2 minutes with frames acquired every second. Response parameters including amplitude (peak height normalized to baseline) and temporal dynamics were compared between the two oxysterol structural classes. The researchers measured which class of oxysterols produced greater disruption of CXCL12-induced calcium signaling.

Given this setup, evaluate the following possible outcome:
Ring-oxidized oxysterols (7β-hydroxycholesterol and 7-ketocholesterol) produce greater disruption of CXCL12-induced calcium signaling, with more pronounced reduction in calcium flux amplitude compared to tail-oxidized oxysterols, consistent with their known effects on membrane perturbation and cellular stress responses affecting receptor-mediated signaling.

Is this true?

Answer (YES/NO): NO